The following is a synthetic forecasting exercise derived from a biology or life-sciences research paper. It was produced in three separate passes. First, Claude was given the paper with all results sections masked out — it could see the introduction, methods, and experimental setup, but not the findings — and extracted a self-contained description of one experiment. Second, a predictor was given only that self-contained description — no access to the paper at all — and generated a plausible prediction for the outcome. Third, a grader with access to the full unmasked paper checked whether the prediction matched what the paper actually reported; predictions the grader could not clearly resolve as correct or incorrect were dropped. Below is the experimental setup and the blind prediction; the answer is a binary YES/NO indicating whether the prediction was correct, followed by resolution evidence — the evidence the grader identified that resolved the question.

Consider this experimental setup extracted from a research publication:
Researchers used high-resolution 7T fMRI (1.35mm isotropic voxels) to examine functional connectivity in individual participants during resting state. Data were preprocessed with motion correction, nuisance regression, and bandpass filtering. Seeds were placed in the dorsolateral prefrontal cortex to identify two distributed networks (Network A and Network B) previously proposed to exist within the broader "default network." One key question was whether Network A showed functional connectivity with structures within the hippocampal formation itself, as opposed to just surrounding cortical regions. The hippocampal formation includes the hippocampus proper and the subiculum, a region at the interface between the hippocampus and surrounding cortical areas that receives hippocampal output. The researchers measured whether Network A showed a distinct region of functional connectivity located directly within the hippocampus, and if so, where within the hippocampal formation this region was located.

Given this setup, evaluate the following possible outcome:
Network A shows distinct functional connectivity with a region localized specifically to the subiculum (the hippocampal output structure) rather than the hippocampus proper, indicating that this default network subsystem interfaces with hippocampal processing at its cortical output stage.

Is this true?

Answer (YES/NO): YES